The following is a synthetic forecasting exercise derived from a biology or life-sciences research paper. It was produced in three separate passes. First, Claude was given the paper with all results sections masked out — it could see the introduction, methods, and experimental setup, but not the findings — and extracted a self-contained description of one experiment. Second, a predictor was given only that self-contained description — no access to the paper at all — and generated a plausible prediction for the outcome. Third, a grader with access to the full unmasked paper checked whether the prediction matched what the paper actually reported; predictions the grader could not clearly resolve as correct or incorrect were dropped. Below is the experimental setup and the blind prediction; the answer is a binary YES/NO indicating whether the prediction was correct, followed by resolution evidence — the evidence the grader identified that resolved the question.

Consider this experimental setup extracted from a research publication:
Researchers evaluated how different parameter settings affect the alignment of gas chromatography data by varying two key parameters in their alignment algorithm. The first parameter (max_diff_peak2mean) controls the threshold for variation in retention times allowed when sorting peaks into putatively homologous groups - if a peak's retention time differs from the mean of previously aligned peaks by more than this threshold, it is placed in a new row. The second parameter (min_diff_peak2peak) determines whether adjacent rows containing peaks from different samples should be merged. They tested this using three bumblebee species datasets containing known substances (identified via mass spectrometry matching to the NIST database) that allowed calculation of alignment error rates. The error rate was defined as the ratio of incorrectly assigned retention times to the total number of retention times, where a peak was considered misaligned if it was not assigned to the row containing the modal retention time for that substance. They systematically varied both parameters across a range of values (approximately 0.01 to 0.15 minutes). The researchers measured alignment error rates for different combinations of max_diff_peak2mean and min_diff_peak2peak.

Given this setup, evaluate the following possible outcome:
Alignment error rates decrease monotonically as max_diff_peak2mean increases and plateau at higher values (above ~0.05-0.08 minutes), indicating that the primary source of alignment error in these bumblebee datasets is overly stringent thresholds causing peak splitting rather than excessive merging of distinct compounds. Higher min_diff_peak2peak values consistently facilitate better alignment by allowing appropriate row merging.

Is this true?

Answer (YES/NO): NO